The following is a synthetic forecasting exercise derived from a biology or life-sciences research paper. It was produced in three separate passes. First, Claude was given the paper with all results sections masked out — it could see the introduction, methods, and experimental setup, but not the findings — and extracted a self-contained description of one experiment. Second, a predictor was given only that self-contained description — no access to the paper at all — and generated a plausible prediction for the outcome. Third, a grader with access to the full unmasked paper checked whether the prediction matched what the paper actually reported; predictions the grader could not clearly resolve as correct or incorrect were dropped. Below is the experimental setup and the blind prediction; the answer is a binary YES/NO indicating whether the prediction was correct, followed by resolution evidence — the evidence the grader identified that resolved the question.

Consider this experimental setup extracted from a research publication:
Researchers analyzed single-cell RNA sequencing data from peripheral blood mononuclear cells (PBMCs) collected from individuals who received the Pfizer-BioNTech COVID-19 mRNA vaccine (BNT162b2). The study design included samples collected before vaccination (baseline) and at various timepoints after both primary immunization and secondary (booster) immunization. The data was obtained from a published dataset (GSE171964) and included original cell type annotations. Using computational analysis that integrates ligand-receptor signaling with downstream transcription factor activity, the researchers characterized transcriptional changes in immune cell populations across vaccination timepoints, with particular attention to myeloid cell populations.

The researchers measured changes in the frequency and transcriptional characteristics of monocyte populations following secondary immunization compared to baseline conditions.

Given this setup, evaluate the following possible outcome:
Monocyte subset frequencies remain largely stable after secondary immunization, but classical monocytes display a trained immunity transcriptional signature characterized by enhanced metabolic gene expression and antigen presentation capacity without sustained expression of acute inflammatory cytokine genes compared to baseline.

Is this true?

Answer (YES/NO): NO